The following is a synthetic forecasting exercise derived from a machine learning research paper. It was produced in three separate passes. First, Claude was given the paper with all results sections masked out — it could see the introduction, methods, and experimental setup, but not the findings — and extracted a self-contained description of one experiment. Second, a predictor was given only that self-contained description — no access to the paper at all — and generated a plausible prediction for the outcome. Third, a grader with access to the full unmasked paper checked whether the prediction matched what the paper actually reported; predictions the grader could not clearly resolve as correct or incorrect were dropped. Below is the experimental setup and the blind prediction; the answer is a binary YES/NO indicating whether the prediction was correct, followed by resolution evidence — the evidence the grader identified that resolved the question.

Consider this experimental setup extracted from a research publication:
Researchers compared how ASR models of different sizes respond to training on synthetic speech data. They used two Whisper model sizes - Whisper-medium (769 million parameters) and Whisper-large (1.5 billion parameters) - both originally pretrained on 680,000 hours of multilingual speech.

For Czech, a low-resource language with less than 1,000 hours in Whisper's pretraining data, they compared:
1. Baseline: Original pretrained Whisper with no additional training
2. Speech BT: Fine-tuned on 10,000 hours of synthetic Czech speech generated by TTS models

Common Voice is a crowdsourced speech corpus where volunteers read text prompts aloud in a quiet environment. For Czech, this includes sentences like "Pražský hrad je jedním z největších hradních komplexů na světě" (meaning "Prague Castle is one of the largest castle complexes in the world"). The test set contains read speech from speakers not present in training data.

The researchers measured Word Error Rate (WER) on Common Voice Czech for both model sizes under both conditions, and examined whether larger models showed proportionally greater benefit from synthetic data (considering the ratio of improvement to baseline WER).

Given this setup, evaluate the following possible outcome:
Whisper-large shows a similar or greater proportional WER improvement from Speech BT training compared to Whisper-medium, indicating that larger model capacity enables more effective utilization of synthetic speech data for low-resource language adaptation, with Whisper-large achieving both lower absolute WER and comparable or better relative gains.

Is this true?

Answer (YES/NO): YES